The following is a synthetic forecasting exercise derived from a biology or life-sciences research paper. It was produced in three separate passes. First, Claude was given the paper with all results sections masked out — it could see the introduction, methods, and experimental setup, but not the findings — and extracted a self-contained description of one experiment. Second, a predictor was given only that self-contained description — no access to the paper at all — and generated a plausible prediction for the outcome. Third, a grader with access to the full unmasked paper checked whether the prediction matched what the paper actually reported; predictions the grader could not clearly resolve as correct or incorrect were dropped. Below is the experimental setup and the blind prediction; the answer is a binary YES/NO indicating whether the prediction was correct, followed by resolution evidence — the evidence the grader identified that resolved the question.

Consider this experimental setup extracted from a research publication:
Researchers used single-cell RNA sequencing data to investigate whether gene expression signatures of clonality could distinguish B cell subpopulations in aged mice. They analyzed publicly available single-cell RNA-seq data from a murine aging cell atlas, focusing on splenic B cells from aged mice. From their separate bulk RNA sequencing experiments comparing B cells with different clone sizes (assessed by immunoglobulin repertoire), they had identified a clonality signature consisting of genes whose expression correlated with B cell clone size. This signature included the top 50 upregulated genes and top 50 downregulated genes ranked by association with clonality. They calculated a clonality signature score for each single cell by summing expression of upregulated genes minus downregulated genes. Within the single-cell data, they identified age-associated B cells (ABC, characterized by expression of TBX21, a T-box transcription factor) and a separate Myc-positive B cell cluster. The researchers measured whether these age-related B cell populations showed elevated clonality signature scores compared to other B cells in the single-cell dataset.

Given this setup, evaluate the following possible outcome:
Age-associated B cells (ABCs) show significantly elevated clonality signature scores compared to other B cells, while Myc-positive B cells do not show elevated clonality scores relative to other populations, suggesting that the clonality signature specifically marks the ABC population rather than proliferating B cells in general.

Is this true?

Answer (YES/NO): NO